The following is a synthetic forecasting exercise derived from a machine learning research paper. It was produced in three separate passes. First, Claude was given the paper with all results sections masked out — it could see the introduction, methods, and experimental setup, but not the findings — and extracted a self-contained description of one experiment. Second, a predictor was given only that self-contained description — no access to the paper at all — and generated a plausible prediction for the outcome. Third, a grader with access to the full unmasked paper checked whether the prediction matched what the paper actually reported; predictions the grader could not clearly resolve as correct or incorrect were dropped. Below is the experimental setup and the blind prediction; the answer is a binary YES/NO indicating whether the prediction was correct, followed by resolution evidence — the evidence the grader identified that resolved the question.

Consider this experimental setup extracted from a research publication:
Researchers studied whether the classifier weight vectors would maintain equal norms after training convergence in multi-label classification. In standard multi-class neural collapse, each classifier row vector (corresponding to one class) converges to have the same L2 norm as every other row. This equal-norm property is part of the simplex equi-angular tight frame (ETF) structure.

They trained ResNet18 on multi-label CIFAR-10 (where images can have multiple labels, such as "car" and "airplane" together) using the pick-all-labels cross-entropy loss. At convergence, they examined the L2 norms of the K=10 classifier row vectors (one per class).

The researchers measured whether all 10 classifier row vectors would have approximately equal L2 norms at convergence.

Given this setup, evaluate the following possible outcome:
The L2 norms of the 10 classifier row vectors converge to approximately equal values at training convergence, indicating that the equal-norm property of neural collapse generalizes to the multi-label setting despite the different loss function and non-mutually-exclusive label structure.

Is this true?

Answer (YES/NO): YES